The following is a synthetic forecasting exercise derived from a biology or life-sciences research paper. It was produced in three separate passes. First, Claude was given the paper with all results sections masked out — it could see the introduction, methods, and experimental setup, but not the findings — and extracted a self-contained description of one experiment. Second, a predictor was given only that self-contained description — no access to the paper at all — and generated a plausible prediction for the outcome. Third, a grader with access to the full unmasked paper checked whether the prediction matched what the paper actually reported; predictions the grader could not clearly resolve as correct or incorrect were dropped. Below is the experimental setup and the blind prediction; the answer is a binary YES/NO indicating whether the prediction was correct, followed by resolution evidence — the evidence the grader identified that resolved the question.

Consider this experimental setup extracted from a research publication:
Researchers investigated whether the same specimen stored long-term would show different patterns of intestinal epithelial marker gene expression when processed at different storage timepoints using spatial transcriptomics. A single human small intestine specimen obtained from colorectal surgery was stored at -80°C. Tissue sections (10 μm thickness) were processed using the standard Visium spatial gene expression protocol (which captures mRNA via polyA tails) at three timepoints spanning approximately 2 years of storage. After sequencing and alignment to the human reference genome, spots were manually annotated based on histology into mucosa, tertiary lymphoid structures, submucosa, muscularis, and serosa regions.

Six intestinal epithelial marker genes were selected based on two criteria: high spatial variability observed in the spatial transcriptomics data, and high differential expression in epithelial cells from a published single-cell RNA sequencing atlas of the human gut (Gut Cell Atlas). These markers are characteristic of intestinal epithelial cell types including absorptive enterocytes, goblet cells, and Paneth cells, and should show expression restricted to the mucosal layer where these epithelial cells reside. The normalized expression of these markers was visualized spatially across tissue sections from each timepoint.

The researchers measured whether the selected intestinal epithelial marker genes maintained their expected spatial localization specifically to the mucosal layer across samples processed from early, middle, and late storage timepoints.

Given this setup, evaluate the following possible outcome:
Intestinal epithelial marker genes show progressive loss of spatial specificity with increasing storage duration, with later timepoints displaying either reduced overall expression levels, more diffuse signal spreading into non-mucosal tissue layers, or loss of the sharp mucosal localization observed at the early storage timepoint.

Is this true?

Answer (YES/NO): YES